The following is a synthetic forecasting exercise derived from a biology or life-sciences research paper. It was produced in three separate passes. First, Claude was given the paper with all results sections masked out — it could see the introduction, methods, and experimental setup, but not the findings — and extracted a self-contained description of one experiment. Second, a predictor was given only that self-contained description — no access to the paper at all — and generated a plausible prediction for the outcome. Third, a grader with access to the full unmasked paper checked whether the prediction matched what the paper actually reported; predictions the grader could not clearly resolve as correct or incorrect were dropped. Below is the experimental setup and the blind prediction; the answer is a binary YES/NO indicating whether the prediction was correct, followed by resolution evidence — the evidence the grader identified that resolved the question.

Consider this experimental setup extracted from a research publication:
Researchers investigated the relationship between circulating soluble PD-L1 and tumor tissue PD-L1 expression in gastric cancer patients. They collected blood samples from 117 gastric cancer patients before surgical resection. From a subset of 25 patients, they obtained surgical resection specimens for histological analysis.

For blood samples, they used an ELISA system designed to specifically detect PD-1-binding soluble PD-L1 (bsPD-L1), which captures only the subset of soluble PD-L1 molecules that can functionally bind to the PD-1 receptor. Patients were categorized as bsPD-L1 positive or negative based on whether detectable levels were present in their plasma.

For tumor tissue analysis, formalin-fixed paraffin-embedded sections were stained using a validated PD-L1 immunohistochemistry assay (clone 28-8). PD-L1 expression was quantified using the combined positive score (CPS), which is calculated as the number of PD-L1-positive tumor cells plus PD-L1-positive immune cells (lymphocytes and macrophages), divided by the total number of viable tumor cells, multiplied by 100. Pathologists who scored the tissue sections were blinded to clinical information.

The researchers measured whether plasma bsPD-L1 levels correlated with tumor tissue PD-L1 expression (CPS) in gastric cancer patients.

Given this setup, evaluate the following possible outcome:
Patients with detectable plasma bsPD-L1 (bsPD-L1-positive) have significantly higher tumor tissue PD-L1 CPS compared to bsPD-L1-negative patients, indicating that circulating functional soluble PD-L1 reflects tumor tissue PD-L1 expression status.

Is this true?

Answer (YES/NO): NO